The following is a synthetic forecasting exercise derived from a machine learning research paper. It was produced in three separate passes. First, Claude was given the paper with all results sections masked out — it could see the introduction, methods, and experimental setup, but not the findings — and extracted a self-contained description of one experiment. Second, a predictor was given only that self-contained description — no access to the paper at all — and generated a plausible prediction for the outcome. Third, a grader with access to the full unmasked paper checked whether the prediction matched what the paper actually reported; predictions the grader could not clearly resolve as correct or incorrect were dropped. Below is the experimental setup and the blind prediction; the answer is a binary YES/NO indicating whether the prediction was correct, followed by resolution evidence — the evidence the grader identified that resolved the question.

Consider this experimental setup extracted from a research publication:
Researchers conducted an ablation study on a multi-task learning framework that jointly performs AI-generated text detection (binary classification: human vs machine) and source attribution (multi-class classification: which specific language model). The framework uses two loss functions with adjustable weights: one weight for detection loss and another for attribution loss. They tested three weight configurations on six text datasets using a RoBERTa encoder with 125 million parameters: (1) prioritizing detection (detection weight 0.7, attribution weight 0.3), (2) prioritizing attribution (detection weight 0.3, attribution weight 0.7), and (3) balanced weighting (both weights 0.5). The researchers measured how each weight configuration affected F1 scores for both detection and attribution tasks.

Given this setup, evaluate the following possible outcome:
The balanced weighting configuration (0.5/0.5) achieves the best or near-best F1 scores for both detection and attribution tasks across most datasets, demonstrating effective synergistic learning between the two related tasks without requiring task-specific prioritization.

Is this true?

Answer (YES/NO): YES